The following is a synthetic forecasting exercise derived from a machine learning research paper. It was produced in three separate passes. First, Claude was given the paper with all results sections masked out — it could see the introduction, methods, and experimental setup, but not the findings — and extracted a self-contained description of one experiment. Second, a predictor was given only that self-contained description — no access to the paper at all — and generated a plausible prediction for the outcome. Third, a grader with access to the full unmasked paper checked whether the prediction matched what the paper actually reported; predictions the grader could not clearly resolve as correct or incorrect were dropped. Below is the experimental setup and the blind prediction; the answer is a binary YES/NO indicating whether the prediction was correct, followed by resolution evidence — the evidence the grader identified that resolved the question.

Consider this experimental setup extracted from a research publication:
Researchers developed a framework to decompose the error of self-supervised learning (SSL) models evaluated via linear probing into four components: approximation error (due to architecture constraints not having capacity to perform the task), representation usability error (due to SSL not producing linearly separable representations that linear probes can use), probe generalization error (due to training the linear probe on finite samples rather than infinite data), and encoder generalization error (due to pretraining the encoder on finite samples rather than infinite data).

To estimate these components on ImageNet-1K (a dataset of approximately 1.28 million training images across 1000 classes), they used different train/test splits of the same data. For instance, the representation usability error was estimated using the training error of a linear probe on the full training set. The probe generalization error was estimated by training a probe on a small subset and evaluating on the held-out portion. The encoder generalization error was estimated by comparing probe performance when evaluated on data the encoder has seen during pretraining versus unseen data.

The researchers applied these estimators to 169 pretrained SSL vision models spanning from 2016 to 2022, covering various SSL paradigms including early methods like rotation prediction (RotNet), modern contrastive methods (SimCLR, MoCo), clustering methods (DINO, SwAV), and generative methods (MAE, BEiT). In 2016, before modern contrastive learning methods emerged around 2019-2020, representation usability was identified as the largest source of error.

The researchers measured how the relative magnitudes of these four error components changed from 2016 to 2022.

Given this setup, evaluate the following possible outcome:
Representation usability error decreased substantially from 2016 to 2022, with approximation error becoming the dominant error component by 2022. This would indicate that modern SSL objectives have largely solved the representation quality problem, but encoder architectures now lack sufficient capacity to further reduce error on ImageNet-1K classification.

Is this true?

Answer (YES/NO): NO